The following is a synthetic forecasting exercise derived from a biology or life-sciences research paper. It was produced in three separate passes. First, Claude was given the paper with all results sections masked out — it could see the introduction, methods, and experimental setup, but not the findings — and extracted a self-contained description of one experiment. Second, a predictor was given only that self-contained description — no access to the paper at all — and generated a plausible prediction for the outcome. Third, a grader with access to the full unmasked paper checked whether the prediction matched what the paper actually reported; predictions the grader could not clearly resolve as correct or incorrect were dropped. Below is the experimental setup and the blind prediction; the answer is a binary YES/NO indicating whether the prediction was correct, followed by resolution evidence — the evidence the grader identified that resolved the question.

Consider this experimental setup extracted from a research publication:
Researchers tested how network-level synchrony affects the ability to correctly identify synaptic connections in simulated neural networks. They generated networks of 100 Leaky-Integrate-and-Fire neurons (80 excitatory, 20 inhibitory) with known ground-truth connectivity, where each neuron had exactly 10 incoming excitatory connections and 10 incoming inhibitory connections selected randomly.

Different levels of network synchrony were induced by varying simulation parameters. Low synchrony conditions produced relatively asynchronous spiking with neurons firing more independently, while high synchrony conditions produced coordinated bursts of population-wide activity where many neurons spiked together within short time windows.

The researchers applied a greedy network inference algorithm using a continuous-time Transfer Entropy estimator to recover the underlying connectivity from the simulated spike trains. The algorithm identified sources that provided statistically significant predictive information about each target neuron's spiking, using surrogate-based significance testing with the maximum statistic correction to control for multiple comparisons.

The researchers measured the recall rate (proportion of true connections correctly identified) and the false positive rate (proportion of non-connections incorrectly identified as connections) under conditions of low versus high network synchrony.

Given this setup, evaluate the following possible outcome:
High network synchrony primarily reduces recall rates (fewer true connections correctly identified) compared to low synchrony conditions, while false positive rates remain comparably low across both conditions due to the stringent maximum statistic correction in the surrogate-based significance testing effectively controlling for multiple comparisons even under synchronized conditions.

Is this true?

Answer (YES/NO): YES